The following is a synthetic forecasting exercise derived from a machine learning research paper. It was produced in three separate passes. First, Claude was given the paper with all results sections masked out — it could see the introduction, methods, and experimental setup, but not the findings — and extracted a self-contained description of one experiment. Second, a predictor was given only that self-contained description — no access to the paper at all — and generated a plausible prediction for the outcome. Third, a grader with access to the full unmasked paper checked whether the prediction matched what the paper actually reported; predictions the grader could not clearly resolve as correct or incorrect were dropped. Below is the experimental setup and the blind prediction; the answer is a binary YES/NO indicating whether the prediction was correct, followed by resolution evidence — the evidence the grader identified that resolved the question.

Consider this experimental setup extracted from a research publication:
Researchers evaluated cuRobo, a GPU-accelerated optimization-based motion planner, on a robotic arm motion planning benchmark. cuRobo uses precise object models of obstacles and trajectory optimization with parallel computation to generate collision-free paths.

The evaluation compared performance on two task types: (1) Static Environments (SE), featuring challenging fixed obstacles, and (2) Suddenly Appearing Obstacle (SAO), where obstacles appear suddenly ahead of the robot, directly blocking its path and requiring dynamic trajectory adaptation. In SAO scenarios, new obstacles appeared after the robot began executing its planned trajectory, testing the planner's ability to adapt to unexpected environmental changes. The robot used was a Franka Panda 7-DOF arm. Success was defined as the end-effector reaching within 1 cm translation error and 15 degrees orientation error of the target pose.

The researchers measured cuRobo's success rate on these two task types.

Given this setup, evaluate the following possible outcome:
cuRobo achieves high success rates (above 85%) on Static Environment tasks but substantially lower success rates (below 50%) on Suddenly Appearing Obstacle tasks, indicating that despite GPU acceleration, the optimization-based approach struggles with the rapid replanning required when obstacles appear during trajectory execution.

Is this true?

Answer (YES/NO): NO